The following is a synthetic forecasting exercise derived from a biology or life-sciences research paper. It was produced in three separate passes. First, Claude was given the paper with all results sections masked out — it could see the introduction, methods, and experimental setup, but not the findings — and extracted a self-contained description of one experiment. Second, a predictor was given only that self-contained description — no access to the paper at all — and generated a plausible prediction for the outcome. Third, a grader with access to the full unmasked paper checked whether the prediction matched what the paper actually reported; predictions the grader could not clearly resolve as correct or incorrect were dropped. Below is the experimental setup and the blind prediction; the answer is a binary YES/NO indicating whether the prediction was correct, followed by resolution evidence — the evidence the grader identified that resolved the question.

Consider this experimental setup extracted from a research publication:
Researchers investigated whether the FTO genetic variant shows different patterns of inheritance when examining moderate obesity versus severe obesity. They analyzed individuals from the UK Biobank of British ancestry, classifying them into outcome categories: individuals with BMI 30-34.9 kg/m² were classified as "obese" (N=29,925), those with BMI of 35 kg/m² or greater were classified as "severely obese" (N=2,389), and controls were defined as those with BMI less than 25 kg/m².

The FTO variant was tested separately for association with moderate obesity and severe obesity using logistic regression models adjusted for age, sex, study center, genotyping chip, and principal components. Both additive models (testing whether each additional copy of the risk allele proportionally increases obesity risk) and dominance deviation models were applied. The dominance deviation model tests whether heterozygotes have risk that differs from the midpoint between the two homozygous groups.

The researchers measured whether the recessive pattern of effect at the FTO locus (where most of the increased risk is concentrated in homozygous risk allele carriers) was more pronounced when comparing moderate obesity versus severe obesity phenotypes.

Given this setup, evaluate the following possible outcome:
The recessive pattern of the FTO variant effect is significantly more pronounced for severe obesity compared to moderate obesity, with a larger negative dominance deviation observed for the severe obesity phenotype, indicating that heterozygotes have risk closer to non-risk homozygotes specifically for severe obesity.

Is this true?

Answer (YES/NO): NO